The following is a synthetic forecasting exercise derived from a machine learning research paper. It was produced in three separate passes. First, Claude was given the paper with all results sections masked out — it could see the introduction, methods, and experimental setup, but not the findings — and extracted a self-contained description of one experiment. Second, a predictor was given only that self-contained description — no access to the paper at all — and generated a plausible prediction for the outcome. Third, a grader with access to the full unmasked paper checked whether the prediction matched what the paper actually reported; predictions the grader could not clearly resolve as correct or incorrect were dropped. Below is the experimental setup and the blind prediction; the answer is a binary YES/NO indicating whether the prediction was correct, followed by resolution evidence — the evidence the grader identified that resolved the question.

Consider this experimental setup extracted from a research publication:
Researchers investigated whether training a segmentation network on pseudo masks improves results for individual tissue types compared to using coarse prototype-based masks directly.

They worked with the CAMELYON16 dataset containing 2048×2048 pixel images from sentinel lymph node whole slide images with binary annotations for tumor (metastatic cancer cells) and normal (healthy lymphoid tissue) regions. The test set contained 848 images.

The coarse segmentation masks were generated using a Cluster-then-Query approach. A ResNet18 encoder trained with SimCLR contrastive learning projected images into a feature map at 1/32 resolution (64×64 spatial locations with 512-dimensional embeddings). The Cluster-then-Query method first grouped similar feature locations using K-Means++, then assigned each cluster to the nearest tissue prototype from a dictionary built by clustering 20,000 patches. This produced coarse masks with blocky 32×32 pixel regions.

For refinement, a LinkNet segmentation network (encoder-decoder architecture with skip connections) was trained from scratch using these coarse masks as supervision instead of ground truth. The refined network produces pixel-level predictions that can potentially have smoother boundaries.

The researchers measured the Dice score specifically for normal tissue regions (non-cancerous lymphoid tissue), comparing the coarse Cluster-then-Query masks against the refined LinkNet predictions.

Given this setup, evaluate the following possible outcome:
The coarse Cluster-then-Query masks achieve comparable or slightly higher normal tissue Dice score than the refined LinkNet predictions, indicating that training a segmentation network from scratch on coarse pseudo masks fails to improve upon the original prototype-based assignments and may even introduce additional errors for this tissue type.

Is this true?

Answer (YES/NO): NO